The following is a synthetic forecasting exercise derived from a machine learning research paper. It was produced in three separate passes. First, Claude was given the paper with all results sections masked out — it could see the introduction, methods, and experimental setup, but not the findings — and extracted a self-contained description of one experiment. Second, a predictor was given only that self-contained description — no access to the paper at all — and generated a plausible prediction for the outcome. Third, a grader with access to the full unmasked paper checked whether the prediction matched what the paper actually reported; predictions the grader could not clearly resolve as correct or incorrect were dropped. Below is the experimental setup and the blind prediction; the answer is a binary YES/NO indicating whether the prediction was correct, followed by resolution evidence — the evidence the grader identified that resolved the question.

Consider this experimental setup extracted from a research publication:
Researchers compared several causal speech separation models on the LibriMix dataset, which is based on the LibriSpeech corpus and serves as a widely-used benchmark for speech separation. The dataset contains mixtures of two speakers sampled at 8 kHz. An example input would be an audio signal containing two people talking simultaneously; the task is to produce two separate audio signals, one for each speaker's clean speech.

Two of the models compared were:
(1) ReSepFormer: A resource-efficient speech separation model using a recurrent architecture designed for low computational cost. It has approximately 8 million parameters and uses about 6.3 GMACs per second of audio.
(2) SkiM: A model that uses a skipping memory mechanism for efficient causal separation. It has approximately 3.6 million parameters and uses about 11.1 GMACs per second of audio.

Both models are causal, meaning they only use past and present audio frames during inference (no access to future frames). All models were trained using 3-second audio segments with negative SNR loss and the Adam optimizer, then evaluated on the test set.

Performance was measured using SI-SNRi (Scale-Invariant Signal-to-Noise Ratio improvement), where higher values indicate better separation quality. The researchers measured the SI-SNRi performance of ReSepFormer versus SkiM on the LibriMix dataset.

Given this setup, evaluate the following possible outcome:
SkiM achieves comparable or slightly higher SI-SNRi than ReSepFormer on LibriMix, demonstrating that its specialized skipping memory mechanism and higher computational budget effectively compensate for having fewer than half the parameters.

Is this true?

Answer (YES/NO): NO